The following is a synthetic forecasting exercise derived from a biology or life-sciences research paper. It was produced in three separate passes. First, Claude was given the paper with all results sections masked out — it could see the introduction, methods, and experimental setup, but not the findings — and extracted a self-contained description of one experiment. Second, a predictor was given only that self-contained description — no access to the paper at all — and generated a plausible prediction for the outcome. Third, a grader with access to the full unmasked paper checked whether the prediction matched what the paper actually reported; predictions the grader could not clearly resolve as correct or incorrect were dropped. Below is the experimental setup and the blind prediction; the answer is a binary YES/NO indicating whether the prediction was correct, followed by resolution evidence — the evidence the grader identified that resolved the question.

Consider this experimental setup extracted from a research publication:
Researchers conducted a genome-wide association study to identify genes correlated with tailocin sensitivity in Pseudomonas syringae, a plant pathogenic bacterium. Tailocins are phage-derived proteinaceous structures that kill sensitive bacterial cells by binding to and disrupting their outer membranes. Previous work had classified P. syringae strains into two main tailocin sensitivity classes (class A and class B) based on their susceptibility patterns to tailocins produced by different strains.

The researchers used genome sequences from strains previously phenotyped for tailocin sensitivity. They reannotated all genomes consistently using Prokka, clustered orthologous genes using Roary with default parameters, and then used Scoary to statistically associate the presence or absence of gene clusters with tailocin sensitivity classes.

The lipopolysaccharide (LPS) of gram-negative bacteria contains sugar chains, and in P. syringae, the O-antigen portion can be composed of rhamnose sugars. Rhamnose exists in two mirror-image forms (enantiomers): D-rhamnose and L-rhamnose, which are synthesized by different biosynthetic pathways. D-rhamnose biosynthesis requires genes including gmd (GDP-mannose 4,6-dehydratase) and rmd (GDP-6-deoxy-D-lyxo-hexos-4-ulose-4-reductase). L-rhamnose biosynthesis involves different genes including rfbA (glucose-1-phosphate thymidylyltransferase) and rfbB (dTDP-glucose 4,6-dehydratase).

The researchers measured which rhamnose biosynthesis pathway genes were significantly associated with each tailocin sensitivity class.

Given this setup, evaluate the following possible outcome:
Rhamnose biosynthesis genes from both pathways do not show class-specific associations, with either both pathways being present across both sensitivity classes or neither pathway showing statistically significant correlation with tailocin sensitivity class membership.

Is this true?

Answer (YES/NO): NO